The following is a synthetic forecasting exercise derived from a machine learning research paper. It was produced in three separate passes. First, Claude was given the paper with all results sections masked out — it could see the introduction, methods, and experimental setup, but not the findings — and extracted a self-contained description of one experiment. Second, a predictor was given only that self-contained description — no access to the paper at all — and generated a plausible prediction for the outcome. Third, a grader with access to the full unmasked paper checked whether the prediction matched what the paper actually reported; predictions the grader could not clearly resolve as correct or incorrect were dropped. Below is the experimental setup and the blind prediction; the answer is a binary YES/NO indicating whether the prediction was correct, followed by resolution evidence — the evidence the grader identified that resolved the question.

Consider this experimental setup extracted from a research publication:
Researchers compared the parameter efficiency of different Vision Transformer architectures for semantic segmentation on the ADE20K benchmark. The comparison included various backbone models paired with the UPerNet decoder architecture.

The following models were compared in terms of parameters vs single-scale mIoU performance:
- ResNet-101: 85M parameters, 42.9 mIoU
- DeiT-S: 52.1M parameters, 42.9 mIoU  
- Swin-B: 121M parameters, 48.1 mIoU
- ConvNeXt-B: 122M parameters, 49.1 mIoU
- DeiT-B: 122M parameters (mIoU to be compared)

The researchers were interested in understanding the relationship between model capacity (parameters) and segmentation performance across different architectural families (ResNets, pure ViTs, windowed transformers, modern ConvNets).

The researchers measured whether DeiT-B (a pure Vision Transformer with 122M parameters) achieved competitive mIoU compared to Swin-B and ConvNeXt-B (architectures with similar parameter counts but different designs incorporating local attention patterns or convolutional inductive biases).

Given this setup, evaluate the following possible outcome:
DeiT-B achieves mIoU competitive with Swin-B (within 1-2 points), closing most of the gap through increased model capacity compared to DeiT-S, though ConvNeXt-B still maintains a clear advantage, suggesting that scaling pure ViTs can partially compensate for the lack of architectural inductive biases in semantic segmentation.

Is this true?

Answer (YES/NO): NO